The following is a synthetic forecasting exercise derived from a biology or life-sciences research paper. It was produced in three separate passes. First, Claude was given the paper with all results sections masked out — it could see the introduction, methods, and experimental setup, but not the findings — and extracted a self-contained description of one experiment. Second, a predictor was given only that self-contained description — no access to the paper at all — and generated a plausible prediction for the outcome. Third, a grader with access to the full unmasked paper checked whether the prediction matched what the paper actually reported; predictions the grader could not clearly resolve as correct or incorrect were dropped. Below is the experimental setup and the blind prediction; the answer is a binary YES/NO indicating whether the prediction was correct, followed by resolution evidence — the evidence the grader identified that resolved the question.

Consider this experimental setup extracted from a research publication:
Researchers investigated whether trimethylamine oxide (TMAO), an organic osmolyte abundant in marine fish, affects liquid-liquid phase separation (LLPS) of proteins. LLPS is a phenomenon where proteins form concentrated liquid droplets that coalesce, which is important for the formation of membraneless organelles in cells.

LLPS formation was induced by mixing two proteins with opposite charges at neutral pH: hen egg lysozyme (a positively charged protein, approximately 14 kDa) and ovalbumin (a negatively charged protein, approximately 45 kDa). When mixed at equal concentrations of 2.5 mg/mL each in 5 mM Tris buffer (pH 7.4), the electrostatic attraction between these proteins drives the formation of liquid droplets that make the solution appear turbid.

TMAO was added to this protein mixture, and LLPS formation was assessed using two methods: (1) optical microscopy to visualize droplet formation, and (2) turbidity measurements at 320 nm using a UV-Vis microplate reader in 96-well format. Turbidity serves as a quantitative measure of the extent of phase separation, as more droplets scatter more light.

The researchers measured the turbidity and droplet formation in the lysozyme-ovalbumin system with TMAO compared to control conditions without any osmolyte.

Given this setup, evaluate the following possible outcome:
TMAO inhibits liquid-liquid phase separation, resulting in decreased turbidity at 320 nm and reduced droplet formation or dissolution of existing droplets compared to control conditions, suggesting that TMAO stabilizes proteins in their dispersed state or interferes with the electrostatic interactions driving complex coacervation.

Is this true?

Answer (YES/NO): NO